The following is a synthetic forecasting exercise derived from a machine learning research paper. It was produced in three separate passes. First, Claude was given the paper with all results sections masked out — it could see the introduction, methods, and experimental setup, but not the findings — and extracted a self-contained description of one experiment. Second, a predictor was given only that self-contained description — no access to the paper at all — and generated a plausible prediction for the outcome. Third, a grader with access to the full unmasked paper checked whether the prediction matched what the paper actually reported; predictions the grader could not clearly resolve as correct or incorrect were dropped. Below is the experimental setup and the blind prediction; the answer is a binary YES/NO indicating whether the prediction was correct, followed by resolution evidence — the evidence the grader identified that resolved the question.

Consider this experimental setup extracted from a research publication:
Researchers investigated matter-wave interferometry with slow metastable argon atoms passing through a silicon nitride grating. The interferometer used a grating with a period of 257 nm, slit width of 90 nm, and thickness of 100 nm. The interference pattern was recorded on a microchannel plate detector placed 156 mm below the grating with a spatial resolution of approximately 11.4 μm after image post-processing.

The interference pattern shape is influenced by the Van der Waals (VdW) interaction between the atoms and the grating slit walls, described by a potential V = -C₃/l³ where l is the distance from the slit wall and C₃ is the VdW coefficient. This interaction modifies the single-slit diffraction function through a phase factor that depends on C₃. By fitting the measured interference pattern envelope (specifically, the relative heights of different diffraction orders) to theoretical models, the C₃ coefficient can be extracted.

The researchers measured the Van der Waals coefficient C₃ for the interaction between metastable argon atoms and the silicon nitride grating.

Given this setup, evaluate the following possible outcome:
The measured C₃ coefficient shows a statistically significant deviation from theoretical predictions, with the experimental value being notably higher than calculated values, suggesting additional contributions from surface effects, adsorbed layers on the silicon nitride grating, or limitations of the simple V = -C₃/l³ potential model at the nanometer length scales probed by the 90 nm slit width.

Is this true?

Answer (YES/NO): NO